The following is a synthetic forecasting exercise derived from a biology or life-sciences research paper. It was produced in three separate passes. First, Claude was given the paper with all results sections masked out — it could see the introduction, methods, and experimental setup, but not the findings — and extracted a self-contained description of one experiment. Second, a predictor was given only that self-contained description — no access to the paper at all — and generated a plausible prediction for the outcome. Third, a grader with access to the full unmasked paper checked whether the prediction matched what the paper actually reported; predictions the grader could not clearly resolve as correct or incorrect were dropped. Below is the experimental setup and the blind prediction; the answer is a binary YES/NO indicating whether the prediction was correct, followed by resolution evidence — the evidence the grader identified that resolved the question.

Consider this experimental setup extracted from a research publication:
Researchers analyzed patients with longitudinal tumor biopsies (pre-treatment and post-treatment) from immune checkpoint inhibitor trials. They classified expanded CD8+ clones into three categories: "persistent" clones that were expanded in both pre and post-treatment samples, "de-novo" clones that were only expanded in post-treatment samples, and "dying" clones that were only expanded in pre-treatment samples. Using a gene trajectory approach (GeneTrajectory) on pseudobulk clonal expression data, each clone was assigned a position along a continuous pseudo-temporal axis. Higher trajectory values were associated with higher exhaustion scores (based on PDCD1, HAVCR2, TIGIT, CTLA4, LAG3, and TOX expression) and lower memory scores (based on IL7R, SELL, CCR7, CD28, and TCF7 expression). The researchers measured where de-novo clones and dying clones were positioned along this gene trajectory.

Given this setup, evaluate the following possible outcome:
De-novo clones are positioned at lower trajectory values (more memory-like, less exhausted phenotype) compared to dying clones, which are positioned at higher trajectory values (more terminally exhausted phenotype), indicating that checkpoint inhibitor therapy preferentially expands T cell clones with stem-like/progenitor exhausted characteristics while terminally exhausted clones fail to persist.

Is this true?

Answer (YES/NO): NO